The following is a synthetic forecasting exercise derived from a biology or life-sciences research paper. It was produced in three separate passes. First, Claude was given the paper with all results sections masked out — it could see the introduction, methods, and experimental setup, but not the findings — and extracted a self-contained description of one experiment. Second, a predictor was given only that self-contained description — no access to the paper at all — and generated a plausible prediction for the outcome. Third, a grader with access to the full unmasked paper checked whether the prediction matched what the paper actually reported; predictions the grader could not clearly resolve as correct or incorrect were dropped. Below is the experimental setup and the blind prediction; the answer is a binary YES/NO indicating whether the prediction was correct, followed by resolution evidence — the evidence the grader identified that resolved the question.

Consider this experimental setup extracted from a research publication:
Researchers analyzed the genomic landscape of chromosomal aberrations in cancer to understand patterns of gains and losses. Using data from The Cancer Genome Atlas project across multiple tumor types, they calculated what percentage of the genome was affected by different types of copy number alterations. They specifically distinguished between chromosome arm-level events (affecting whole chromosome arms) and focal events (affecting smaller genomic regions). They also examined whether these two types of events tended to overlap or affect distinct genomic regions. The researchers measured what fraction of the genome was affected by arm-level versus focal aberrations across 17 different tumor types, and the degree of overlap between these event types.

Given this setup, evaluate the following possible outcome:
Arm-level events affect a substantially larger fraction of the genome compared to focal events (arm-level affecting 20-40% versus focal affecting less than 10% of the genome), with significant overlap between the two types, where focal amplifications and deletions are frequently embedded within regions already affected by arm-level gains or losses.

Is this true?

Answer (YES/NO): NO